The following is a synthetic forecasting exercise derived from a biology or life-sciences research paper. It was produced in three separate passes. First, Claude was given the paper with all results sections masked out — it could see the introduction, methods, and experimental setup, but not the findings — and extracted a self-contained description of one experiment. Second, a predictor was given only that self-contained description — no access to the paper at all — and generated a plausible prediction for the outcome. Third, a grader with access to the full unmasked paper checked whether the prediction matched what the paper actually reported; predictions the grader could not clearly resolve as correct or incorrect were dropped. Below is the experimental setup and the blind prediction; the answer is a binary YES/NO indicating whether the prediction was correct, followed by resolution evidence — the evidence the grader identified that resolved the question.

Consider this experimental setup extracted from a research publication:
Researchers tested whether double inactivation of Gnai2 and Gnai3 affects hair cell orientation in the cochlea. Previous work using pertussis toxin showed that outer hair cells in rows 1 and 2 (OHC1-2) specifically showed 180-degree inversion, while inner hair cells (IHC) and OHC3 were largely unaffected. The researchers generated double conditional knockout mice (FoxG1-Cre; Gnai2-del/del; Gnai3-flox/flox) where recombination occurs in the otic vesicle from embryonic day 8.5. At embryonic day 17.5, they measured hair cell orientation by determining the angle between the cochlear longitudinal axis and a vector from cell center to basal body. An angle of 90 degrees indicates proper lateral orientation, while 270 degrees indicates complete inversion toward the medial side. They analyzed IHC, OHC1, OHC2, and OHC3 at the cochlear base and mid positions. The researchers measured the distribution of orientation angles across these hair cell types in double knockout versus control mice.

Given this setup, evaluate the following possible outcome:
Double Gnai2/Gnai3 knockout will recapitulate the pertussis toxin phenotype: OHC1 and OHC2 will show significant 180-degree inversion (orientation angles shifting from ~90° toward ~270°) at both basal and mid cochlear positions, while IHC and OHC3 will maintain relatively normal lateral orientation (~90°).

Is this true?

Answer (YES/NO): NO